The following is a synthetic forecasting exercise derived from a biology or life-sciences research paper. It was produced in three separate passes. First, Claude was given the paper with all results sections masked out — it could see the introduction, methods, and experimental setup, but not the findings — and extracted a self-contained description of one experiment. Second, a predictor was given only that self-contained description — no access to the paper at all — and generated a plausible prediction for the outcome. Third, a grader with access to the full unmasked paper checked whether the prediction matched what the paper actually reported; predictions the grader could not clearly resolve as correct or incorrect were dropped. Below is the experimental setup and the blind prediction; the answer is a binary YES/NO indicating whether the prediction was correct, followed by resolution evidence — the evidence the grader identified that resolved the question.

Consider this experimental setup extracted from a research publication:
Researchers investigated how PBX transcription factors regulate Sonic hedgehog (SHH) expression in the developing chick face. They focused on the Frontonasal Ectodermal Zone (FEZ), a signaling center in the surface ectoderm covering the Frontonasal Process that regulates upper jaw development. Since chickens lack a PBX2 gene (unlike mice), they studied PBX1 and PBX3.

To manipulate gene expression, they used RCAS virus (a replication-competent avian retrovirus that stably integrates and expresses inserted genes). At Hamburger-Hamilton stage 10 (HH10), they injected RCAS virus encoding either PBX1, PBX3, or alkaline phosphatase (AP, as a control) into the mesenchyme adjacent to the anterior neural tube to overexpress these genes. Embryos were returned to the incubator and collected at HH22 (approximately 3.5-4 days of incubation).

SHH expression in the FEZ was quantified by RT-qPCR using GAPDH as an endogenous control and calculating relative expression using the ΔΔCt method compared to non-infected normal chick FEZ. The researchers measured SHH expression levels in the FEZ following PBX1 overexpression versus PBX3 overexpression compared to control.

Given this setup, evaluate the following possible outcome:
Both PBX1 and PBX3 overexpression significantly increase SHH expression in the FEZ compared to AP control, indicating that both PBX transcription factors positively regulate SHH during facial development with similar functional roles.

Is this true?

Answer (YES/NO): NO